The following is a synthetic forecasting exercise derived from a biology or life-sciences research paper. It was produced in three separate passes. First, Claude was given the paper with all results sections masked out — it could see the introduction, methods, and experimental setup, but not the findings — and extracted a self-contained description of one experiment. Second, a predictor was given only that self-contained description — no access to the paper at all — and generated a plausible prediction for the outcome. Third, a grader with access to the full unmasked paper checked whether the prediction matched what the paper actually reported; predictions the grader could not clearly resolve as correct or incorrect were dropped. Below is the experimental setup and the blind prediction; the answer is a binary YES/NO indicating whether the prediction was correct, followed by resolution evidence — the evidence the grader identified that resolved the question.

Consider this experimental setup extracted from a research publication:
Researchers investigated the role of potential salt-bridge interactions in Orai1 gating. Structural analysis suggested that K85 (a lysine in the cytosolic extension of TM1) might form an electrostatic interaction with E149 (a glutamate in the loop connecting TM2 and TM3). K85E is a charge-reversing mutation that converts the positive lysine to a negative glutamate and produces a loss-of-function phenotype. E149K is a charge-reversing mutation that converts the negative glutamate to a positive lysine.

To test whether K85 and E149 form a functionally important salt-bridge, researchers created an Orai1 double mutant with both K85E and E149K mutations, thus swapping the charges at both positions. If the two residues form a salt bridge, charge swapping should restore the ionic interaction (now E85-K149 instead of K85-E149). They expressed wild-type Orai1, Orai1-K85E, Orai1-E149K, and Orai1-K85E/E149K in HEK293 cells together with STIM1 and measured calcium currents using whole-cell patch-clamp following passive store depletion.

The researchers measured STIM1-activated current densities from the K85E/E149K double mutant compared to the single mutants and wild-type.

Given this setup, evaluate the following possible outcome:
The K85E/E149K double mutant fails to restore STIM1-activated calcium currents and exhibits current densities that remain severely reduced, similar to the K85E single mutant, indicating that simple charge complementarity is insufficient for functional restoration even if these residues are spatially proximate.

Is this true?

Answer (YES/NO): YES